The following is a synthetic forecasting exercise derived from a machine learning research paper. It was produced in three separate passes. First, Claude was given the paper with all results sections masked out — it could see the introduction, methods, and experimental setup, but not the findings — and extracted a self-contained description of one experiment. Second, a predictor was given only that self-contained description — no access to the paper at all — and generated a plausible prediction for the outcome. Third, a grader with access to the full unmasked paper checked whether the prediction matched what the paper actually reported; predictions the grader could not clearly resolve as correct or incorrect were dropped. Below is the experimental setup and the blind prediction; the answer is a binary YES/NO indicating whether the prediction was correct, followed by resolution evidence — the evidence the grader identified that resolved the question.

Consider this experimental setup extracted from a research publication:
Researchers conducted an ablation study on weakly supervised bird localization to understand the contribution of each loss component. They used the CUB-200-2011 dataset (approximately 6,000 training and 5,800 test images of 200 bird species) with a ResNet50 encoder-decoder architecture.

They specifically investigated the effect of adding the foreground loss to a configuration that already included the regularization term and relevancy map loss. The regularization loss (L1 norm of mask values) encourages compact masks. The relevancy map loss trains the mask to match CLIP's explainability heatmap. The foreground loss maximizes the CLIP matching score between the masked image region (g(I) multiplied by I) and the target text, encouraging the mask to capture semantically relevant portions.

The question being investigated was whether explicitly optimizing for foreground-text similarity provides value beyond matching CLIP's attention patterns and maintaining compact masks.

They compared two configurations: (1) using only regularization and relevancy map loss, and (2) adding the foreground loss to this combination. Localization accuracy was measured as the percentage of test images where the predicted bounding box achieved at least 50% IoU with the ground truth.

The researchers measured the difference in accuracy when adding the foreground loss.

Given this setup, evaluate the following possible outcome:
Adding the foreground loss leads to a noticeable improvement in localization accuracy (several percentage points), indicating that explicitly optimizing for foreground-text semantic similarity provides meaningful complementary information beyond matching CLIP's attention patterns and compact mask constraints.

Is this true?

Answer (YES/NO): YES